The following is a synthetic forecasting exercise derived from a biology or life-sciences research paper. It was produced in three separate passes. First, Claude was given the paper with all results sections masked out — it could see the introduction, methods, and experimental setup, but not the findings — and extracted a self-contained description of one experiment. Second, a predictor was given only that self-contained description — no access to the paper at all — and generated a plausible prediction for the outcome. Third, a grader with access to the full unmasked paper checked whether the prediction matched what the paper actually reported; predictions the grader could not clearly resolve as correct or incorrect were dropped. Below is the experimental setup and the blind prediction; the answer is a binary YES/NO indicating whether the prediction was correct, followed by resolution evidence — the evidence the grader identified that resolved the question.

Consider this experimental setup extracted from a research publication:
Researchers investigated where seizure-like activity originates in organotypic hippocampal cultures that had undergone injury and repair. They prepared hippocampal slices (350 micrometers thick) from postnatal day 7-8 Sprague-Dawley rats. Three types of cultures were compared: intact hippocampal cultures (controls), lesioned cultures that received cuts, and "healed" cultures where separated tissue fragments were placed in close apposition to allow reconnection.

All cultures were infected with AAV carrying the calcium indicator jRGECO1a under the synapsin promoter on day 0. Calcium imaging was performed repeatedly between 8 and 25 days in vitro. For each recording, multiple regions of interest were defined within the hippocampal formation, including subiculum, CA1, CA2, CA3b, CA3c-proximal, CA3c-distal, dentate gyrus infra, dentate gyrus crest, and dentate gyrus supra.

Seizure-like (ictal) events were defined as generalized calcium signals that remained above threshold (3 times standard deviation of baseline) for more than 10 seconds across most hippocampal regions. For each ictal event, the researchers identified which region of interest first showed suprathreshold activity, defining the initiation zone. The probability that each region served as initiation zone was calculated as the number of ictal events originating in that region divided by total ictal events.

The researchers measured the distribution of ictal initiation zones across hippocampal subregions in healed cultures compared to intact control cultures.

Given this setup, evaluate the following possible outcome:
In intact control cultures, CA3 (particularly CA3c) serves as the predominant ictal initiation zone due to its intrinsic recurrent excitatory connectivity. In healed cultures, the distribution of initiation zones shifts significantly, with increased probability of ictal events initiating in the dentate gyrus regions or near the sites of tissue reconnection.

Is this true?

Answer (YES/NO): NO